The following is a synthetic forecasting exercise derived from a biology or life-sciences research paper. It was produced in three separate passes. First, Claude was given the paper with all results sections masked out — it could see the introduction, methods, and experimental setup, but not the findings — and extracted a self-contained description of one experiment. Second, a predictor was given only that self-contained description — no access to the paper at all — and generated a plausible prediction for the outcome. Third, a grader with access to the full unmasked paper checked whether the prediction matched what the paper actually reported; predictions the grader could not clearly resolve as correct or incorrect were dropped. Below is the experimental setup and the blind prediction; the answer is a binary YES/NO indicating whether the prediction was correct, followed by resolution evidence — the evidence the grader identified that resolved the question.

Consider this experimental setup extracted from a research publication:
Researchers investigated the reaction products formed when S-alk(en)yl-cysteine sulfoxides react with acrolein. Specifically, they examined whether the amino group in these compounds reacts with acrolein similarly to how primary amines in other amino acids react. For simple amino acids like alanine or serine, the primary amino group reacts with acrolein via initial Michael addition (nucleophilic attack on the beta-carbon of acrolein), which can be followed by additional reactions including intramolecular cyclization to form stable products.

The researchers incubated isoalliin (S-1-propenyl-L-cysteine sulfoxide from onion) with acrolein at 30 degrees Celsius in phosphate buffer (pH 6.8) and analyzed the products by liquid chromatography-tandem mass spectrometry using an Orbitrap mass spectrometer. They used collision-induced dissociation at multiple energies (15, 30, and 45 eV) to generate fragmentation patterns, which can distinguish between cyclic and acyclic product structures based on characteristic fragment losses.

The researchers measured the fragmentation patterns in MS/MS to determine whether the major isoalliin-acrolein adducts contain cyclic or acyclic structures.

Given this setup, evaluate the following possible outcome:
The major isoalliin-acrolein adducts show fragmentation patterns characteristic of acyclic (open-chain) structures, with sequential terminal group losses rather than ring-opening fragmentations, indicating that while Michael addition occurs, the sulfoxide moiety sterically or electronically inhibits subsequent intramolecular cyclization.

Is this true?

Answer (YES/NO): NO